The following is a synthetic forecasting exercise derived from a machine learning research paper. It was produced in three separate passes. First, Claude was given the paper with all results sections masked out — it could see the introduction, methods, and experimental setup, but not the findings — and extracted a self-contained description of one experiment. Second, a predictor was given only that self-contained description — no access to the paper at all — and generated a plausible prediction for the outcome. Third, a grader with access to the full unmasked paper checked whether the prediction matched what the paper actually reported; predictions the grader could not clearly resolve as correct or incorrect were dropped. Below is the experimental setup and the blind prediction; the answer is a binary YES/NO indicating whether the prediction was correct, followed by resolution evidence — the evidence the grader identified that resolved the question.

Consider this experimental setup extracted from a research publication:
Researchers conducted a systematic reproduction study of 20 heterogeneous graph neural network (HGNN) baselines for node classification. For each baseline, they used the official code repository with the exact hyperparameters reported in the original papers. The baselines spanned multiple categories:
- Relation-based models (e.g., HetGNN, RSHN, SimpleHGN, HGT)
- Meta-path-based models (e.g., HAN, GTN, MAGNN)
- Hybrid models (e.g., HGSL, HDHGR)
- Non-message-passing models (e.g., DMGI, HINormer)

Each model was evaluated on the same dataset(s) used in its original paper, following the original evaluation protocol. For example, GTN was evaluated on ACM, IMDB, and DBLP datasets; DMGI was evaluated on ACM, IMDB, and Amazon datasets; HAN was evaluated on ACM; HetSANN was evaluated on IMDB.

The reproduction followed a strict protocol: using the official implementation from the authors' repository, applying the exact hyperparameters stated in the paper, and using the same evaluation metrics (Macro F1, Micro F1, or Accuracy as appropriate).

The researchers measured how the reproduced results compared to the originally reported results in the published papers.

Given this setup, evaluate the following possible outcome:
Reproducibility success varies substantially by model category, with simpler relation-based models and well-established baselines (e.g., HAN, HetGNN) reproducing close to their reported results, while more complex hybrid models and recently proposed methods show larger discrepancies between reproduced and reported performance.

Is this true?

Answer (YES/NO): NO